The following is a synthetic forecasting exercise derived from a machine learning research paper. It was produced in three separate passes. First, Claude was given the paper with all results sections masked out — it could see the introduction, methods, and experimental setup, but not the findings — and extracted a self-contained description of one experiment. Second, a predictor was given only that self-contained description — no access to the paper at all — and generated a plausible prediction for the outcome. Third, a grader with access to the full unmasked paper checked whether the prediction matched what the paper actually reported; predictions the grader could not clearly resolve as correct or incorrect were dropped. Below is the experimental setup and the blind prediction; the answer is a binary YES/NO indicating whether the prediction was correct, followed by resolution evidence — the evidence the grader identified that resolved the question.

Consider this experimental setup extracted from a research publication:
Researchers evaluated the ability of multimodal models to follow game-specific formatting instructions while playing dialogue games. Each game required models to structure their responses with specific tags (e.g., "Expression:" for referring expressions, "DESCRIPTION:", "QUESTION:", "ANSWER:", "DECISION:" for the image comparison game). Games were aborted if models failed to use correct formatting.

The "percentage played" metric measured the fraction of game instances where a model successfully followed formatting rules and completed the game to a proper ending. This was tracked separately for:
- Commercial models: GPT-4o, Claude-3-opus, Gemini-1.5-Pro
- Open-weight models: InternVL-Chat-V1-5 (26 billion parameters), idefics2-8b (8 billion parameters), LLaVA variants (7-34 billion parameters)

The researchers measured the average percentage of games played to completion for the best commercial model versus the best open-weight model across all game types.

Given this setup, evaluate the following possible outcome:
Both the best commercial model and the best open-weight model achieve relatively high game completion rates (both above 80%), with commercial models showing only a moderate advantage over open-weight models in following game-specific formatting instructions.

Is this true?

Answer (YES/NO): YES